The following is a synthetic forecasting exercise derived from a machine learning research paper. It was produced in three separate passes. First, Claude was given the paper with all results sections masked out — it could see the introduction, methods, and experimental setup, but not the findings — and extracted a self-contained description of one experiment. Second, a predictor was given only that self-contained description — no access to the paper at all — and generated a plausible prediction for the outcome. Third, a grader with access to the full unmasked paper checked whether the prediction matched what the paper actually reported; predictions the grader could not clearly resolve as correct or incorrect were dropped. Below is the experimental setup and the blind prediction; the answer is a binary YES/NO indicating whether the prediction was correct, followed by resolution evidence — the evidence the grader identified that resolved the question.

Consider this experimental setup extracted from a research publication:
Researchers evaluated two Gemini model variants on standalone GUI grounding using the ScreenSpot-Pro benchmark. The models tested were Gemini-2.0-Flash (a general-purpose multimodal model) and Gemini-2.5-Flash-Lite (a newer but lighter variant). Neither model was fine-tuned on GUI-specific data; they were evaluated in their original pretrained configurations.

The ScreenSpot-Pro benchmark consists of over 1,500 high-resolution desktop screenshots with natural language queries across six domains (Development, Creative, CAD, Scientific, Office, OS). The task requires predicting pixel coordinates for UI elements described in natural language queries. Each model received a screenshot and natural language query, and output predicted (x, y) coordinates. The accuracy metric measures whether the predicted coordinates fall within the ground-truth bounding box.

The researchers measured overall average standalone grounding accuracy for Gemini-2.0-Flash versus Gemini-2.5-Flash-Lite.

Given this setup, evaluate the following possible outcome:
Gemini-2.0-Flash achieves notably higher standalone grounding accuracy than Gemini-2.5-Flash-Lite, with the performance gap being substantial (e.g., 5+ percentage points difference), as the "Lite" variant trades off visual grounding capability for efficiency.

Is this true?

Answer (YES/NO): NO